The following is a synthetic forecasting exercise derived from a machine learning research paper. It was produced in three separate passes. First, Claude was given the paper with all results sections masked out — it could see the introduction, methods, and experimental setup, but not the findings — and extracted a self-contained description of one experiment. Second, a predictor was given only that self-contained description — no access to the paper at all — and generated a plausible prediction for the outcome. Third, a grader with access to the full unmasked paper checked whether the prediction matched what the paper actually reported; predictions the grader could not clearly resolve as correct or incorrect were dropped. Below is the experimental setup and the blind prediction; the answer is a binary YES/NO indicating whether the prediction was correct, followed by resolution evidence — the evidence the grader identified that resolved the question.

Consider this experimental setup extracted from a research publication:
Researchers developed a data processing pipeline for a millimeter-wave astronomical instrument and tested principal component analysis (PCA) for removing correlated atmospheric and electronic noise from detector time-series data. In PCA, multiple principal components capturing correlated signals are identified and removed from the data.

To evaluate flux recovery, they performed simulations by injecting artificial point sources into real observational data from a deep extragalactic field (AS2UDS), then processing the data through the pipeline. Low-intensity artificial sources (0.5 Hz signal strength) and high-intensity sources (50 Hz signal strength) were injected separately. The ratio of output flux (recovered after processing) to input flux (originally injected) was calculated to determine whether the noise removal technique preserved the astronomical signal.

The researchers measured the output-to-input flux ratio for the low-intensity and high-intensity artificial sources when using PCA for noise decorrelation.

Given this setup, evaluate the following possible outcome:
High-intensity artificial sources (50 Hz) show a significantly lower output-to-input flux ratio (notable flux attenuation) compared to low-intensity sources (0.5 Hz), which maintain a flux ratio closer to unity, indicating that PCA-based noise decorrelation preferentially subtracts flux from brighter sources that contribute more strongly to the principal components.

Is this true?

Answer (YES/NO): NO